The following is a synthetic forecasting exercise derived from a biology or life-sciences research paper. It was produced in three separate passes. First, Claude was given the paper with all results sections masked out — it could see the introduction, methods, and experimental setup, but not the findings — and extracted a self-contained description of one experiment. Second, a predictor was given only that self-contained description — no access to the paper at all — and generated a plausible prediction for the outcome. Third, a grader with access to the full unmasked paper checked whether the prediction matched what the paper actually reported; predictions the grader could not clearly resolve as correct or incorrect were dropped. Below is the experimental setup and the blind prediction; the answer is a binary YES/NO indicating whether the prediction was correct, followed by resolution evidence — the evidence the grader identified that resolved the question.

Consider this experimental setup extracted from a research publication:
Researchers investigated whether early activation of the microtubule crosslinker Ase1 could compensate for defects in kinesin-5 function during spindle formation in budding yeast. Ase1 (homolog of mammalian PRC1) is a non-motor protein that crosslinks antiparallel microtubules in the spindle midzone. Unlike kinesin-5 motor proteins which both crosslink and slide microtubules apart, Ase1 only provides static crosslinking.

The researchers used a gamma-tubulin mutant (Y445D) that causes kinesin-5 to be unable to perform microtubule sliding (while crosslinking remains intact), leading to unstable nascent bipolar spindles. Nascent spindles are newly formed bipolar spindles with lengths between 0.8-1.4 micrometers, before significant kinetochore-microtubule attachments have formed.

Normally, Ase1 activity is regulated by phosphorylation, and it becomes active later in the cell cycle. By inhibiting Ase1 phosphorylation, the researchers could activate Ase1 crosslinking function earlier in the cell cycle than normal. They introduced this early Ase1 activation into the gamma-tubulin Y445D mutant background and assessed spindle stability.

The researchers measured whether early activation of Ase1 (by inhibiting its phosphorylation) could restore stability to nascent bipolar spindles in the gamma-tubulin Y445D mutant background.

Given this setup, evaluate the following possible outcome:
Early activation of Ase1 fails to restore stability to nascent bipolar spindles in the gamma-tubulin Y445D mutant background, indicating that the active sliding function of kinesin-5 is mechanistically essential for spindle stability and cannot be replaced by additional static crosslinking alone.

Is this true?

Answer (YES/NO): NO